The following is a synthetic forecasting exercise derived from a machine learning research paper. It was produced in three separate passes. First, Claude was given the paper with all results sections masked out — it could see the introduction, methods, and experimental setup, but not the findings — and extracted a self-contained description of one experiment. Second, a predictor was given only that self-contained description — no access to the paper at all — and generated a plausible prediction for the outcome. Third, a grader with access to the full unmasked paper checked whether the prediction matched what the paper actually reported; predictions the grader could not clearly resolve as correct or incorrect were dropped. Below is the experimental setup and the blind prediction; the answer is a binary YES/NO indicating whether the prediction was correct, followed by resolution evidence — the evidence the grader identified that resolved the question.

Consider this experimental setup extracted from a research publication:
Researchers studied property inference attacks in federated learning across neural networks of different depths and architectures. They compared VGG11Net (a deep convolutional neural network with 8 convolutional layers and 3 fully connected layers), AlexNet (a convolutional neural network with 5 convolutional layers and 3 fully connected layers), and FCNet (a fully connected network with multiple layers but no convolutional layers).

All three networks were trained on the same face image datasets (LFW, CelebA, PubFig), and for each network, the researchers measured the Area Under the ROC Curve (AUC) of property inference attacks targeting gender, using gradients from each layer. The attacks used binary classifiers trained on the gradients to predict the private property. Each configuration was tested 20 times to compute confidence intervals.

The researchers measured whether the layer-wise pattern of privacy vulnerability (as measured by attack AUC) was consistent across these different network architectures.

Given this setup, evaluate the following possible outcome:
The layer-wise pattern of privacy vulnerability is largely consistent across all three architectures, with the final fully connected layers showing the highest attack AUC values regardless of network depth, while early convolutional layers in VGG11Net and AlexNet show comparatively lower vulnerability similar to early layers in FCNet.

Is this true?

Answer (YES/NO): NO